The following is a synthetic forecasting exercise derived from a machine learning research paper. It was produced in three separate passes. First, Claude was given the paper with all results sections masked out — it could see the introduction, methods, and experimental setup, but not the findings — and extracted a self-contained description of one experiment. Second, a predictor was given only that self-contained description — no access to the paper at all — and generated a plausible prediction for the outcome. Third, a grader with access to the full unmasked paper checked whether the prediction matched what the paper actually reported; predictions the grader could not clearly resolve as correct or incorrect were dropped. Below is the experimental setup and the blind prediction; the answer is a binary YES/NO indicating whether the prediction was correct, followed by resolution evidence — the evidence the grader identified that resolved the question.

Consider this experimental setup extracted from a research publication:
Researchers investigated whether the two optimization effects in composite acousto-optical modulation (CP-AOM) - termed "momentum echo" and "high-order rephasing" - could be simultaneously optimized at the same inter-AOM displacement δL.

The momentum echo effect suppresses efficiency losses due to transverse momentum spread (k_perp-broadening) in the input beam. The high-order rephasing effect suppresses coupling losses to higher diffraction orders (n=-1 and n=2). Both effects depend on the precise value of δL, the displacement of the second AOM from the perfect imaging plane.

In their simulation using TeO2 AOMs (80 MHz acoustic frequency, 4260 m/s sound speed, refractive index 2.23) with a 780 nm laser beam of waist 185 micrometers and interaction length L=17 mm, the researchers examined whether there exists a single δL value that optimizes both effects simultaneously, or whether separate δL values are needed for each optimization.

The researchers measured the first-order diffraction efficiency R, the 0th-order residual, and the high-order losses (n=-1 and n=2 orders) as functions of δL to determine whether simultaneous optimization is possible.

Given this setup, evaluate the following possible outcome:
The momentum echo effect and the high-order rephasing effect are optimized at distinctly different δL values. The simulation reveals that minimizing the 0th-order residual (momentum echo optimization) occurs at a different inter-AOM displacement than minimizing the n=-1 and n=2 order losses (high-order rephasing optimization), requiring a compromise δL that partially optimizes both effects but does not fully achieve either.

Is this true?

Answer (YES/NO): NO